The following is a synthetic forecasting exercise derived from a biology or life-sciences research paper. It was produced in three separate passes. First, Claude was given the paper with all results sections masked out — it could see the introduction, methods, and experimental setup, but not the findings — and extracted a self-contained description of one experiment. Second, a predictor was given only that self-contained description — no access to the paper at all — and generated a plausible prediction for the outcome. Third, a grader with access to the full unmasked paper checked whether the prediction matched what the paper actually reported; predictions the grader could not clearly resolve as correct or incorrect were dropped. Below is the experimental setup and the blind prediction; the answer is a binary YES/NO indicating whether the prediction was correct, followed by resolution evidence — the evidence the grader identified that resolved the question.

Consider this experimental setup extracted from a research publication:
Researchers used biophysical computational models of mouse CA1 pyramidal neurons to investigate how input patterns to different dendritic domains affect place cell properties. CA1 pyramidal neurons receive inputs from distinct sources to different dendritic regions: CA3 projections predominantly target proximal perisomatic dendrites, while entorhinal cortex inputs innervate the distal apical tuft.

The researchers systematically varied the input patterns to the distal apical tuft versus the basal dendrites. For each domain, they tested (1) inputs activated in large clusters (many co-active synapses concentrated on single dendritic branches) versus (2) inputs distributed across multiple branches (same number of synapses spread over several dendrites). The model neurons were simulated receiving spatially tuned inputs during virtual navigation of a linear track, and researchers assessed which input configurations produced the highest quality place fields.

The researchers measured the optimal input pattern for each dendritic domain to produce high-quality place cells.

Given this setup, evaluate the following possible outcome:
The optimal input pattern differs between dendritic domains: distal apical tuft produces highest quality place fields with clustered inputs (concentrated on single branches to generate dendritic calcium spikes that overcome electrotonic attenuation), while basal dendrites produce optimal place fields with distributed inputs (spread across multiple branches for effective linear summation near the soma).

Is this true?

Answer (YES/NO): YES